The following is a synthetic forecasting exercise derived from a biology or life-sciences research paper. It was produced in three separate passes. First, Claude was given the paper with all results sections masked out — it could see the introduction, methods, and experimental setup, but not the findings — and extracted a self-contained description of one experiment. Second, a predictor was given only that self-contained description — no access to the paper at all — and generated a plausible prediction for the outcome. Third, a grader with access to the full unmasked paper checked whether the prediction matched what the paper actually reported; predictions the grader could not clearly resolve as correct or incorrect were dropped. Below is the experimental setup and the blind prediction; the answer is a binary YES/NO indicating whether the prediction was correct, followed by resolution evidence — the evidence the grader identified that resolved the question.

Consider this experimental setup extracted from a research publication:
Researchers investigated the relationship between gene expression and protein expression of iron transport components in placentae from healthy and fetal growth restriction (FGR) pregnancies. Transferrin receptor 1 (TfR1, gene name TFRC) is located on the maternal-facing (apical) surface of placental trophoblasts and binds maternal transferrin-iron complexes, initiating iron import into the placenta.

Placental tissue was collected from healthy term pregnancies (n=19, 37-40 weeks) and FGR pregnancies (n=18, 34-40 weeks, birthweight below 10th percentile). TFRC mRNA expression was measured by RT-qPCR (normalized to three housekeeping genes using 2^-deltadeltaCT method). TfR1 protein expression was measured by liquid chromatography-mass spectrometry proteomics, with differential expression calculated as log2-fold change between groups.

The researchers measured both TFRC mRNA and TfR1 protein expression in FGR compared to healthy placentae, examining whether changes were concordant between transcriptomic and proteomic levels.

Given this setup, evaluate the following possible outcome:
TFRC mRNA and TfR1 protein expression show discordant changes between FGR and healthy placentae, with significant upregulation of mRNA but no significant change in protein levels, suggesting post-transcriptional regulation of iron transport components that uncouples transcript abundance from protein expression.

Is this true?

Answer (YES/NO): NO